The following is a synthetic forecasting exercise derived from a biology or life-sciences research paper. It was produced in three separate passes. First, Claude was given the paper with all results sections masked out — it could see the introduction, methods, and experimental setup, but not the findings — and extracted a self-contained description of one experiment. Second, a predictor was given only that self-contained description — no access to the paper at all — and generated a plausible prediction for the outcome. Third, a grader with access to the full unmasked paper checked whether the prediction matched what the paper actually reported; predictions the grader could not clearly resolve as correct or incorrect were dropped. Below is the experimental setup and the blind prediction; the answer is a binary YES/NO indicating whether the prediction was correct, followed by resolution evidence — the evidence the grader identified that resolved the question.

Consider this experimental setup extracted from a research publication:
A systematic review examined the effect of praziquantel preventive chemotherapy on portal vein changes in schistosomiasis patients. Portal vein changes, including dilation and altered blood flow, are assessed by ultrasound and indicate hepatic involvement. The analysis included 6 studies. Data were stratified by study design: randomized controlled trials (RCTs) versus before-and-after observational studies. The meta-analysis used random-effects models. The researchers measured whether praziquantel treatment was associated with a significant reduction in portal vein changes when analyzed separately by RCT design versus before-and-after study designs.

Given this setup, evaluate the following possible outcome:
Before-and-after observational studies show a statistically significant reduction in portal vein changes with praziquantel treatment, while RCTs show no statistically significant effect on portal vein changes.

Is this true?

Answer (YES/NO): YES